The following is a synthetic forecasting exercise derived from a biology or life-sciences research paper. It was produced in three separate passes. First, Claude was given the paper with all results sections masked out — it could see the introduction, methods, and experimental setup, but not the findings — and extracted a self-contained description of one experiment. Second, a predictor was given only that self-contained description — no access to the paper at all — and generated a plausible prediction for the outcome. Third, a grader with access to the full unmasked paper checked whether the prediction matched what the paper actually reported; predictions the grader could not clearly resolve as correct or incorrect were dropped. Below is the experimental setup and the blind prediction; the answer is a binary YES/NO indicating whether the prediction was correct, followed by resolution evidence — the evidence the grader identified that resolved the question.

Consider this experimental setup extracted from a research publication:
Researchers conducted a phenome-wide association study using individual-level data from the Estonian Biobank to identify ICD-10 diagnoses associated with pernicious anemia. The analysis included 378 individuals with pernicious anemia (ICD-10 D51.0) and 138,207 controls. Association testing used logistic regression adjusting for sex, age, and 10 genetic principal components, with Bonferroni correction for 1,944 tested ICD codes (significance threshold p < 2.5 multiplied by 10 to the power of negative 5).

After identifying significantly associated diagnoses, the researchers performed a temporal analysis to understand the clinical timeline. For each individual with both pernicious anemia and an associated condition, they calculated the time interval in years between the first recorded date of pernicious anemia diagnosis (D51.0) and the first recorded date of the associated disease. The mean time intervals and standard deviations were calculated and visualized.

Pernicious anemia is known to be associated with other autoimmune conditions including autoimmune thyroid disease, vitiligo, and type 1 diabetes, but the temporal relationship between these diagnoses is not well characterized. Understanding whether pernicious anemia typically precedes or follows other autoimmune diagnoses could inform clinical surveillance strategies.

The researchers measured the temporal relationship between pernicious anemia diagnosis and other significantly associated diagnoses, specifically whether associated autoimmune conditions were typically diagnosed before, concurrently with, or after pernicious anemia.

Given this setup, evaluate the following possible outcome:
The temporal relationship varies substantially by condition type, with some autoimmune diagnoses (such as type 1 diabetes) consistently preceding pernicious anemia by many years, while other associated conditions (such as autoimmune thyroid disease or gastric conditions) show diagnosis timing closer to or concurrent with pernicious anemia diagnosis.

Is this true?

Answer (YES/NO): NO